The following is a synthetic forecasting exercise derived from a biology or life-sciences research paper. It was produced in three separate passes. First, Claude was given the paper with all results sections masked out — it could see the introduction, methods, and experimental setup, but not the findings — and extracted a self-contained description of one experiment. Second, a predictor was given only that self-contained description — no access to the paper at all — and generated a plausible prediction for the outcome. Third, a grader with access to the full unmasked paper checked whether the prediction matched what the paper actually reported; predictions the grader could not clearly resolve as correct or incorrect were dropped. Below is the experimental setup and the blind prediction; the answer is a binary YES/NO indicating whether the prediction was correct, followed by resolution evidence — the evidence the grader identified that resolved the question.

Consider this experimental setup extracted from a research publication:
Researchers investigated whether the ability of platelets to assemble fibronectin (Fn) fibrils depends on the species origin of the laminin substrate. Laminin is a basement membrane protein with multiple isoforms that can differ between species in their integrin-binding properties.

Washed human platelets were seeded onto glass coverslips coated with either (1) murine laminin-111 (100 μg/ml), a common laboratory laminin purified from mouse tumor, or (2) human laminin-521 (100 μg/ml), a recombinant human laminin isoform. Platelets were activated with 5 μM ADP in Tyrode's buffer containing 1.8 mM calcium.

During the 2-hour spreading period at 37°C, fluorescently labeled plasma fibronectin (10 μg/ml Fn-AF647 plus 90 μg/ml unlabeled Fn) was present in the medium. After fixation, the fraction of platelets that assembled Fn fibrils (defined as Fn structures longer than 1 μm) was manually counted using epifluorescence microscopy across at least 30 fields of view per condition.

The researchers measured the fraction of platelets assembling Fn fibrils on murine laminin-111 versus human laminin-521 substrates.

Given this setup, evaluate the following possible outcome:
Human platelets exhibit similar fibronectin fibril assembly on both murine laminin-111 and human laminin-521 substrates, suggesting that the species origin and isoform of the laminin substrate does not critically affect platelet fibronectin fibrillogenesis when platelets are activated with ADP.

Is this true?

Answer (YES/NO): YES